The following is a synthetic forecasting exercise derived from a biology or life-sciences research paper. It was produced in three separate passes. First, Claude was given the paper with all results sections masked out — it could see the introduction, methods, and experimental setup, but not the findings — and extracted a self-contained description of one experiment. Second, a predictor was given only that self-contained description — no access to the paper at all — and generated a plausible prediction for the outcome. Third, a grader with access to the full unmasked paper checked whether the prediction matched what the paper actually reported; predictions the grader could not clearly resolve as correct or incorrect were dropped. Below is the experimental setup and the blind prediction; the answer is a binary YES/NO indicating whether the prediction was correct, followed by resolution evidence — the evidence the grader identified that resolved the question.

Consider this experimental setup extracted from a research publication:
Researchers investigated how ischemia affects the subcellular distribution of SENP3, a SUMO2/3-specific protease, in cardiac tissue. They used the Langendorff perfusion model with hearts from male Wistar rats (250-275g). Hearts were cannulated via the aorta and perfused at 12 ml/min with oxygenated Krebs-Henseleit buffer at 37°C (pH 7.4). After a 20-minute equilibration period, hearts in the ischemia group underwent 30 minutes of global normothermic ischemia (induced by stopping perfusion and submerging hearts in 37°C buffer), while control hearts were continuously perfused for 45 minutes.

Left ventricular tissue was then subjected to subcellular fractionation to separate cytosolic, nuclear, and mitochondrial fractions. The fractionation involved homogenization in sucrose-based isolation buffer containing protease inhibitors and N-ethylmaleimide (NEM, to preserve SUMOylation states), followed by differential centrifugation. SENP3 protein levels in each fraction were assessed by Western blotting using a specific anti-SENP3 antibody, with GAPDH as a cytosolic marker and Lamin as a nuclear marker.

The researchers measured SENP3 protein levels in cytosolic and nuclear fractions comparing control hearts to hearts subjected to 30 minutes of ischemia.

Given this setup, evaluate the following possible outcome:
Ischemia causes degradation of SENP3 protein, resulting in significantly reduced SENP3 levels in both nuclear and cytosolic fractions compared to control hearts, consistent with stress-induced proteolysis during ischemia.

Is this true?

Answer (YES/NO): NO